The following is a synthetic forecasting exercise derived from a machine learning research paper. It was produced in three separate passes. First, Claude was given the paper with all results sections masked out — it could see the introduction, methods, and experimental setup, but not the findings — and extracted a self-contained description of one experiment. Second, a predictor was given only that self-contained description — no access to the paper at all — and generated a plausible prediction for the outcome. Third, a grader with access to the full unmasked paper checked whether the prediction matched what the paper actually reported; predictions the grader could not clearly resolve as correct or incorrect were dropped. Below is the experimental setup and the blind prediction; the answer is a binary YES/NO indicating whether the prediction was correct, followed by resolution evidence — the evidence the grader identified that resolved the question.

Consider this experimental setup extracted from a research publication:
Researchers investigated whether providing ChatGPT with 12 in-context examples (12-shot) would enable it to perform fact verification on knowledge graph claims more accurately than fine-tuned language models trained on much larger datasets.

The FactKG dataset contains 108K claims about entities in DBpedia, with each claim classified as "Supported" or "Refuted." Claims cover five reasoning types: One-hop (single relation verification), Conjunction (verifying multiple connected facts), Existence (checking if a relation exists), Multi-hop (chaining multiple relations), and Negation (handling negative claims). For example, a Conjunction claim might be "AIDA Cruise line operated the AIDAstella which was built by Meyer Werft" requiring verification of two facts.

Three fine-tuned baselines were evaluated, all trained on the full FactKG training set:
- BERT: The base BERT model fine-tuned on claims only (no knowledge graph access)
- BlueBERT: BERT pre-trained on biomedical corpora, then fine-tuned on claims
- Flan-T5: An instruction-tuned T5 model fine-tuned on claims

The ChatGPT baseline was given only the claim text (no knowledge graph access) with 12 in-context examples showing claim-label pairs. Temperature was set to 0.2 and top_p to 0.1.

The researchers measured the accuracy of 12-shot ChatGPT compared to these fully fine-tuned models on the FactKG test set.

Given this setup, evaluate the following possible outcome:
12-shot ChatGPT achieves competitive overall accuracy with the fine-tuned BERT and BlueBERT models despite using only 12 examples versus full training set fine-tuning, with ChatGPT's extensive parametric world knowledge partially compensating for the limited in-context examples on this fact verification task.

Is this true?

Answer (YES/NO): NO